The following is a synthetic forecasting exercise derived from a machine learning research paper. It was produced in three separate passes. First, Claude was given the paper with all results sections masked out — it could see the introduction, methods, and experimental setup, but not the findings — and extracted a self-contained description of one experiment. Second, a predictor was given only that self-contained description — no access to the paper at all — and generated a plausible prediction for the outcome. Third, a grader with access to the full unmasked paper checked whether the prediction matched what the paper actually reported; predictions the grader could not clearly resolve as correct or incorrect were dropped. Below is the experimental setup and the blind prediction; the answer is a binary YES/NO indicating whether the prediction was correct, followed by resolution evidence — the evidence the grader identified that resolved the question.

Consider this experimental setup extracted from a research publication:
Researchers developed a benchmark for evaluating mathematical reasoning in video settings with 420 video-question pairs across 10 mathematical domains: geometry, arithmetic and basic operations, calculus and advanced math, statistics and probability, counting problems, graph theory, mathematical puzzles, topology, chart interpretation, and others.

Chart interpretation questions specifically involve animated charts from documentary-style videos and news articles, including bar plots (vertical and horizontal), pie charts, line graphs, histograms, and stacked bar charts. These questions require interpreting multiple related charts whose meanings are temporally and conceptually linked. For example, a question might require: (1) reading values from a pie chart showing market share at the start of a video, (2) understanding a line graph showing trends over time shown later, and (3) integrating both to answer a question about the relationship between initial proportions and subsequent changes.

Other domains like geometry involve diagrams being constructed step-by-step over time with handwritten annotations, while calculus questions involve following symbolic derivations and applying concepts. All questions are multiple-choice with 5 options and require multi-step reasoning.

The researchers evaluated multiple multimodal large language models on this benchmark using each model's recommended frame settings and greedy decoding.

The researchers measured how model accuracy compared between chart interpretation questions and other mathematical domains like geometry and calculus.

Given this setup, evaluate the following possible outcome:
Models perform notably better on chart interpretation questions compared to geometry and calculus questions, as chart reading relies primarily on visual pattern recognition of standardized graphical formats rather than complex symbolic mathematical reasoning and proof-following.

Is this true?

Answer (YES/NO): NO